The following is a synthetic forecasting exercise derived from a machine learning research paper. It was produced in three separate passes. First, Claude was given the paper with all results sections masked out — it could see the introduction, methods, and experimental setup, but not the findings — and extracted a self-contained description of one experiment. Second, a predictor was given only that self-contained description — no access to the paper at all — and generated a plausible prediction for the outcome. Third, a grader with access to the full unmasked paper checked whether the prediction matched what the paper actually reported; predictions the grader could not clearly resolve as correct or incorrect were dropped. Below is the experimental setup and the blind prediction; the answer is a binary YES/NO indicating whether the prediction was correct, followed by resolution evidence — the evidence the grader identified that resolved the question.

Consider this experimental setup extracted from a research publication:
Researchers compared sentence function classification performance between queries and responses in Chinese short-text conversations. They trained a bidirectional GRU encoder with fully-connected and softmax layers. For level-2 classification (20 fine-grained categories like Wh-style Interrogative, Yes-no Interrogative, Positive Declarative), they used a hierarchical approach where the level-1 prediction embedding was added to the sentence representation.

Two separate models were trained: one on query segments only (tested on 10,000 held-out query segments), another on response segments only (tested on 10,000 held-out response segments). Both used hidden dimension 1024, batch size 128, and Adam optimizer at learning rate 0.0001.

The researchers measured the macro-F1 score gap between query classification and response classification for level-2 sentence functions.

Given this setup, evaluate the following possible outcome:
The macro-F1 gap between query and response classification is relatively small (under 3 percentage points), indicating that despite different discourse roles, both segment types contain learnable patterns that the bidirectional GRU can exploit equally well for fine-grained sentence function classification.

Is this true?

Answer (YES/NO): NO